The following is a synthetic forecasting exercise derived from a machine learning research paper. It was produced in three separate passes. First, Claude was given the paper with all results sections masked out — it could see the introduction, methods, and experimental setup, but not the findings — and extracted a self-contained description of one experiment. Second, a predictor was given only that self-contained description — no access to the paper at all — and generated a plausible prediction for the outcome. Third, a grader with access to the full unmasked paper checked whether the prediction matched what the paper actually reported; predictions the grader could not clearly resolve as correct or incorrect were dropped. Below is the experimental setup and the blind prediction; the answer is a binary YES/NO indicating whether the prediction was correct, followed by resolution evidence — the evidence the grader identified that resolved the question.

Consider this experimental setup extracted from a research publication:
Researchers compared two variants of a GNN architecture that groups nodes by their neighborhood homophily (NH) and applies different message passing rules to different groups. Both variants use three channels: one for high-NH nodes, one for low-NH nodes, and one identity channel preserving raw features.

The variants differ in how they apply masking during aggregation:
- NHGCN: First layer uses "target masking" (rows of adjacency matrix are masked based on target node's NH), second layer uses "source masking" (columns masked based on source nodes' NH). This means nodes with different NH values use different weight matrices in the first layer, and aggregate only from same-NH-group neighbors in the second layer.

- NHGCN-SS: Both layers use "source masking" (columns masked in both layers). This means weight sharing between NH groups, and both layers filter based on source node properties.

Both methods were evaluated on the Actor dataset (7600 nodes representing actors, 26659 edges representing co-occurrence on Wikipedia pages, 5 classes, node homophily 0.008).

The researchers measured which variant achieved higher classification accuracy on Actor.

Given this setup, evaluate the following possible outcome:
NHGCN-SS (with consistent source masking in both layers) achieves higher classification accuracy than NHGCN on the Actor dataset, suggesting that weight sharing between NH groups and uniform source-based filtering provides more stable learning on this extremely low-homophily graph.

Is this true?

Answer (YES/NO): YES